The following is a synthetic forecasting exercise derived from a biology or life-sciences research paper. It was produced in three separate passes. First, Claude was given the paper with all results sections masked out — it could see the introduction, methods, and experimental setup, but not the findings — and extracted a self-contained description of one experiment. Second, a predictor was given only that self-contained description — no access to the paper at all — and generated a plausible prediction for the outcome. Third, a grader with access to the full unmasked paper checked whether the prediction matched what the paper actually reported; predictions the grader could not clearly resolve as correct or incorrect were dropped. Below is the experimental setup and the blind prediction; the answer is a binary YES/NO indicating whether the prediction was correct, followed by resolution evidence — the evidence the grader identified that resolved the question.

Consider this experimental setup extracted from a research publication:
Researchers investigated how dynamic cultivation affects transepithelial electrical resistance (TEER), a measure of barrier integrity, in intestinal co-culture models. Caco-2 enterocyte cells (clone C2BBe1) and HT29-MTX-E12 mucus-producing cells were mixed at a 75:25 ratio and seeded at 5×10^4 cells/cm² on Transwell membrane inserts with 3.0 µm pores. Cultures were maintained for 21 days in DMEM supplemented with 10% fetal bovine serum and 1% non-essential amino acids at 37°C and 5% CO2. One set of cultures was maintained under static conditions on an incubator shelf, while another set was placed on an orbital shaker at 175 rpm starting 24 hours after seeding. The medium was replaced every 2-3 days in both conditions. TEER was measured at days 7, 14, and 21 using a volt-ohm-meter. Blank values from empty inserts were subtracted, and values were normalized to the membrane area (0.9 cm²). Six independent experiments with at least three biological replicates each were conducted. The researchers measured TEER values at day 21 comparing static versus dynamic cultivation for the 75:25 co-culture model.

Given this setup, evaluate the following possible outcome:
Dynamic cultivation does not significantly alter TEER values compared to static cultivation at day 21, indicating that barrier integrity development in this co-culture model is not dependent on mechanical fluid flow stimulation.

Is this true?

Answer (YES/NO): NO